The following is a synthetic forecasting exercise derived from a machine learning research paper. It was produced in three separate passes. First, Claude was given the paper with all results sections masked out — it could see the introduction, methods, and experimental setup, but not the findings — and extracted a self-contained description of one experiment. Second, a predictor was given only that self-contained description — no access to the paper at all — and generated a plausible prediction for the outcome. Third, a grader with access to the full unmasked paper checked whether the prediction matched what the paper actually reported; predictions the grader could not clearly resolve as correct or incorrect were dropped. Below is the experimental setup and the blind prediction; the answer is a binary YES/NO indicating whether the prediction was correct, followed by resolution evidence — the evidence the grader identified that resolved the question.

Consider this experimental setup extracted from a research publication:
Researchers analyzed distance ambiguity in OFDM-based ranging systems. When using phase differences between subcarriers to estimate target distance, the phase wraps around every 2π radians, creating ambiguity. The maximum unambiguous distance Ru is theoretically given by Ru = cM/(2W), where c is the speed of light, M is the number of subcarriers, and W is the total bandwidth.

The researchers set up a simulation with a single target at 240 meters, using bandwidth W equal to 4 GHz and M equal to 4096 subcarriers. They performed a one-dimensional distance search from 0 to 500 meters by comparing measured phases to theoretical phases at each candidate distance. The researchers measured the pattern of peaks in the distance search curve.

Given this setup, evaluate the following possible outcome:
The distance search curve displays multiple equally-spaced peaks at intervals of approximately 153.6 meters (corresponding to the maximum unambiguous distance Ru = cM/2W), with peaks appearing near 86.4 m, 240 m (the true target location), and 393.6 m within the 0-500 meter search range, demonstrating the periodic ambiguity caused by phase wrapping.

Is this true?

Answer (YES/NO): YES